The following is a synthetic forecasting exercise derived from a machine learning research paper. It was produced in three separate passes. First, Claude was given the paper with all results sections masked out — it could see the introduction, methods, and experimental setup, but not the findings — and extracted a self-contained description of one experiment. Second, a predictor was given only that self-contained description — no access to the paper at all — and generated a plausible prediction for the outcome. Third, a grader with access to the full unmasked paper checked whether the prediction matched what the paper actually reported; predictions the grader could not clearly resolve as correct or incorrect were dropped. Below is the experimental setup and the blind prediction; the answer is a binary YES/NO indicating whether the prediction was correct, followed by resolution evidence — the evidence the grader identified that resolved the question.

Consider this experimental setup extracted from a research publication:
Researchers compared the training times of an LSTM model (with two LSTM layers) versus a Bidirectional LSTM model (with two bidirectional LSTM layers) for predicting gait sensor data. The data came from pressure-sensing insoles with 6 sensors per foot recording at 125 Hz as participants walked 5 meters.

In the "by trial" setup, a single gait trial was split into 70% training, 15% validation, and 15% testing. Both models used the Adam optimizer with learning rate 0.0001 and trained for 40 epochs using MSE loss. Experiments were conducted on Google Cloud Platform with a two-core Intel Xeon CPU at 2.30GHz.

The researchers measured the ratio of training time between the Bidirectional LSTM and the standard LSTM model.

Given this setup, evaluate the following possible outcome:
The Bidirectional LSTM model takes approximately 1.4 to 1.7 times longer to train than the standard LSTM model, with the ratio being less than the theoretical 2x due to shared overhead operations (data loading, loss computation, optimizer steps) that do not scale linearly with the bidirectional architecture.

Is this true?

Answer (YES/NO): YES